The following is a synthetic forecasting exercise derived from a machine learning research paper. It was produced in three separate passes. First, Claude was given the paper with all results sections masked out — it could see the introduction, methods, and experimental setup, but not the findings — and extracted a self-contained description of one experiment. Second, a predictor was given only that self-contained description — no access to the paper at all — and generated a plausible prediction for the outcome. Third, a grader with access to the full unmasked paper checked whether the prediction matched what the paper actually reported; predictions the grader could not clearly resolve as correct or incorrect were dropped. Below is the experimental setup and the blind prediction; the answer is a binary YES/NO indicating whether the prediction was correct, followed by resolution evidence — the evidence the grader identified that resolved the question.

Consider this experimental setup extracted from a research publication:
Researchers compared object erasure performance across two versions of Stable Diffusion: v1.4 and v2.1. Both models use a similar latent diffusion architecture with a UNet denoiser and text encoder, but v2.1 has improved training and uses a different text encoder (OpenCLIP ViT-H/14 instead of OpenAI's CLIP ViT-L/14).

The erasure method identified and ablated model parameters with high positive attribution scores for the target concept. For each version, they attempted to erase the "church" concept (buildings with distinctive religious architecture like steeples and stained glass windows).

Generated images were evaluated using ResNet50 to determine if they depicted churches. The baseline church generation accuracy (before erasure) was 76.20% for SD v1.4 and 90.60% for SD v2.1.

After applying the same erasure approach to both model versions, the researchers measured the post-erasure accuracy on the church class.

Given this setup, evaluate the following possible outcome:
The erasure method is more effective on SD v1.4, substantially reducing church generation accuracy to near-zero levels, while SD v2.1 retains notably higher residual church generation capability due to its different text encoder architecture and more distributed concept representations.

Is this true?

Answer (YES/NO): YES